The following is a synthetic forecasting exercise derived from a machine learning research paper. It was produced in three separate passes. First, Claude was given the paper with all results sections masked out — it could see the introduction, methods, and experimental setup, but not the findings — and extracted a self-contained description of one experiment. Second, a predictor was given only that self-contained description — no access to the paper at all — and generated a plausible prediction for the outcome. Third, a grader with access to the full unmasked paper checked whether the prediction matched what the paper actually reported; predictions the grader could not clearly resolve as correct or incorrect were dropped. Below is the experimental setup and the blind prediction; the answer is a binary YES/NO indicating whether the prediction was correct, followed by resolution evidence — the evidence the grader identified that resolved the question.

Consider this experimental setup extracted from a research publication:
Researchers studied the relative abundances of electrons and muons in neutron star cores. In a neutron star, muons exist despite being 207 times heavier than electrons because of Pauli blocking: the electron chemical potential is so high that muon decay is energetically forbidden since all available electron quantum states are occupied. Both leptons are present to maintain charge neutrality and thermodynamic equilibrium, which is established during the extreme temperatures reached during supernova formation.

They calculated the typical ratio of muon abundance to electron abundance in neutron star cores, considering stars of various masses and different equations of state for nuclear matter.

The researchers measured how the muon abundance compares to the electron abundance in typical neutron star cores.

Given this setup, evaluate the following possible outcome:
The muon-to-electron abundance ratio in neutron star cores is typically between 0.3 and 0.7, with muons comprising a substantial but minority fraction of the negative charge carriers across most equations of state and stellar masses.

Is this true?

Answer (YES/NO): NO